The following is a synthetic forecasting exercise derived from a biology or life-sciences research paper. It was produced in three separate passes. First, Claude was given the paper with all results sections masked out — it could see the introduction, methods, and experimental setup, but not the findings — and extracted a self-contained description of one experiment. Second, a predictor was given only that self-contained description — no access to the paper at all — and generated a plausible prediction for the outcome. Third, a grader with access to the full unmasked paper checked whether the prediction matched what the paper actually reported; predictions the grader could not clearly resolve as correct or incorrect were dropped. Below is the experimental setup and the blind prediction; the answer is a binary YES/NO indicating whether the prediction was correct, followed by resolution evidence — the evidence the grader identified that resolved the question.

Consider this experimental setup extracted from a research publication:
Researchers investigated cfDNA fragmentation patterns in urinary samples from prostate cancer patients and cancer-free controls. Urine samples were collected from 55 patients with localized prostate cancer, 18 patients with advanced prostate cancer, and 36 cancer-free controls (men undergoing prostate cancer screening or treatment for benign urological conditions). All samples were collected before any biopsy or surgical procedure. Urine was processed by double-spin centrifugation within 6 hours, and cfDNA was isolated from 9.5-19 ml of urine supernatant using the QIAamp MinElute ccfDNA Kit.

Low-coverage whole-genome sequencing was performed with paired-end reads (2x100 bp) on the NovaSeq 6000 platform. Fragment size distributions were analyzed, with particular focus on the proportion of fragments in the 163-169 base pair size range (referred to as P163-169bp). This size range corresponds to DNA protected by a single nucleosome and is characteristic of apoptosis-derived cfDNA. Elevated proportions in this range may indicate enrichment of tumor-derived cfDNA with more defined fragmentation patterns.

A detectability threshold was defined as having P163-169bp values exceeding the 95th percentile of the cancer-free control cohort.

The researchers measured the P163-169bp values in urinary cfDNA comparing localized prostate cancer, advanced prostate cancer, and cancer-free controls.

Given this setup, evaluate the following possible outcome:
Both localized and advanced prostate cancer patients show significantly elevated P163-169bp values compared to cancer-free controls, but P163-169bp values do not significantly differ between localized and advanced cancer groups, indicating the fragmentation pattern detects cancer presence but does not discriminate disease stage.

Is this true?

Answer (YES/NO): NO